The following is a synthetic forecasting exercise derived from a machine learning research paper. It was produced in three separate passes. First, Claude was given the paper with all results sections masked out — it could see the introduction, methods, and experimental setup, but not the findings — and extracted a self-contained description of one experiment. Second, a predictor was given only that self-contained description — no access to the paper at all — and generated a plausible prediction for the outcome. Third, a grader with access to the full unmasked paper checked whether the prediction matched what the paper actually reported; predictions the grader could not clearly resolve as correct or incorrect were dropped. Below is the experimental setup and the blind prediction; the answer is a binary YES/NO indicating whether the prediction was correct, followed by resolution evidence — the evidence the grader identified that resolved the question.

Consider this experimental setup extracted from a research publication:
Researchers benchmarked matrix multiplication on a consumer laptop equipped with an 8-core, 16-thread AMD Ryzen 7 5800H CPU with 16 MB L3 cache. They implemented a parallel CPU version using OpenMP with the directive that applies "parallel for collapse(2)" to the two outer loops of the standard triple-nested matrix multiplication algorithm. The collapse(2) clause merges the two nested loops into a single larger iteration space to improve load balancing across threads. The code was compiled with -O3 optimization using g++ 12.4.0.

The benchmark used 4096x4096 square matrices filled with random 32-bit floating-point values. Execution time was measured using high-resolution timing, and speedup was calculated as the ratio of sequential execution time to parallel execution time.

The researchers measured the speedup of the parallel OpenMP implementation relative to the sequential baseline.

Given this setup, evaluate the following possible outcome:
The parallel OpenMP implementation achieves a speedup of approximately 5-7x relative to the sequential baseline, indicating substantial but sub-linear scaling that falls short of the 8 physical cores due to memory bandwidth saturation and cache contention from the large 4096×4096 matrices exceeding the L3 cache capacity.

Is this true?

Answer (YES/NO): NO